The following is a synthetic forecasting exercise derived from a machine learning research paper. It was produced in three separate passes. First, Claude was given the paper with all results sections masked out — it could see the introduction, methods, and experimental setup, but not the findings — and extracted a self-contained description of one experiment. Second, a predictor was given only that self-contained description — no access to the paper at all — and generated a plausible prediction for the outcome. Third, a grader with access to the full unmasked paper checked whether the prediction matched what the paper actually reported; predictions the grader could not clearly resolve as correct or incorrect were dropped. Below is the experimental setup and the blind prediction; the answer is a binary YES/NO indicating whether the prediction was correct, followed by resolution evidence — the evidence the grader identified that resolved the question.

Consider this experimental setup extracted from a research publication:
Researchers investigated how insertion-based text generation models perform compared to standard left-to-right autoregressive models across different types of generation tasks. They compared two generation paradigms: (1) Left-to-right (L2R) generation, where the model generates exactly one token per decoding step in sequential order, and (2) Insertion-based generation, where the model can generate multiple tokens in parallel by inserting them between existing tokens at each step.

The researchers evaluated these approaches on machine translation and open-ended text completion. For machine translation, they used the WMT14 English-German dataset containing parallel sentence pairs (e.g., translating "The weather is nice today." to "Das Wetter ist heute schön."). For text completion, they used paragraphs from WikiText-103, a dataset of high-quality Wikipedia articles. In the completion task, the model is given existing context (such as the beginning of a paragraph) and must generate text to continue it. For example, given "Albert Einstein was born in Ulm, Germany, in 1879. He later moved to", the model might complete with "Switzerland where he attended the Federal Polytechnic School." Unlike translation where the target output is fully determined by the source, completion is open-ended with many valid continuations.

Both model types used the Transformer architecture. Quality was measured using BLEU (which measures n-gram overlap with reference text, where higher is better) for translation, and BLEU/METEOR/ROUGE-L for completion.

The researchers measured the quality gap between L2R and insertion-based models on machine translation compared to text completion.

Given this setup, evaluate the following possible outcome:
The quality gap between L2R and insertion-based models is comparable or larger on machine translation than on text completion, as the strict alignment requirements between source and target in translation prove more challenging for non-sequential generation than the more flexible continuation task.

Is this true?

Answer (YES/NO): NO